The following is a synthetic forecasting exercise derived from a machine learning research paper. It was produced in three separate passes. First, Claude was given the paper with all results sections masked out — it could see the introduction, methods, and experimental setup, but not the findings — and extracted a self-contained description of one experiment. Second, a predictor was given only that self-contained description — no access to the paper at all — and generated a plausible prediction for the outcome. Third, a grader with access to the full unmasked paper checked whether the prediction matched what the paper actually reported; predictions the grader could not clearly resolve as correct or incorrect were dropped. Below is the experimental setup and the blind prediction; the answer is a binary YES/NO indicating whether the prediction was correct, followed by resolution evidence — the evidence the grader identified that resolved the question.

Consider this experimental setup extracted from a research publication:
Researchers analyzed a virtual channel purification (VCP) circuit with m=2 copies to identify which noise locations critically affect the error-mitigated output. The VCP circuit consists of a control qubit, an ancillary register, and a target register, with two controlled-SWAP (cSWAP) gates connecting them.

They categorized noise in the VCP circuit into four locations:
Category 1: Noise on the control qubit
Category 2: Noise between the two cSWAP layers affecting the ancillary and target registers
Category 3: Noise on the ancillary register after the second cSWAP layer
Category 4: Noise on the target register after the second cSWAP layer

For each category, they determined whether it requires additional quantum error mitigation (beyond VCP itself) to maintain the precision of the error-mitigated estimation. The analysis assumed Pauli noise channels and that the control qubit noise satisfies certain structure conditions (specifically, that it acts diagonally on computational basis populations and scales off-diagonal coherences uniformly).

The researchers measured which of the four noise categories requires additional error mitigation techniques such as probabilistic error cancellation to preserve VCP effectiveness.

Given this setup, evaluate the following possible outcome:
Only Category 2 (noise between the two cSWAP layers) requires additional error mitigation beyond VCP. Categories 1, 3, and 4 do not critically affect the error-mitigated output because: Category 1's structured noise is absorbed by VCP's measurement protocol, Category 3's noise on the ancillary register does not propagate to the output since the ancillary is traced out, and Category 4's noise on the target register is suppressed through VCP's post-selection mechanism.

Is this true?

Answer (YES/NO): NO